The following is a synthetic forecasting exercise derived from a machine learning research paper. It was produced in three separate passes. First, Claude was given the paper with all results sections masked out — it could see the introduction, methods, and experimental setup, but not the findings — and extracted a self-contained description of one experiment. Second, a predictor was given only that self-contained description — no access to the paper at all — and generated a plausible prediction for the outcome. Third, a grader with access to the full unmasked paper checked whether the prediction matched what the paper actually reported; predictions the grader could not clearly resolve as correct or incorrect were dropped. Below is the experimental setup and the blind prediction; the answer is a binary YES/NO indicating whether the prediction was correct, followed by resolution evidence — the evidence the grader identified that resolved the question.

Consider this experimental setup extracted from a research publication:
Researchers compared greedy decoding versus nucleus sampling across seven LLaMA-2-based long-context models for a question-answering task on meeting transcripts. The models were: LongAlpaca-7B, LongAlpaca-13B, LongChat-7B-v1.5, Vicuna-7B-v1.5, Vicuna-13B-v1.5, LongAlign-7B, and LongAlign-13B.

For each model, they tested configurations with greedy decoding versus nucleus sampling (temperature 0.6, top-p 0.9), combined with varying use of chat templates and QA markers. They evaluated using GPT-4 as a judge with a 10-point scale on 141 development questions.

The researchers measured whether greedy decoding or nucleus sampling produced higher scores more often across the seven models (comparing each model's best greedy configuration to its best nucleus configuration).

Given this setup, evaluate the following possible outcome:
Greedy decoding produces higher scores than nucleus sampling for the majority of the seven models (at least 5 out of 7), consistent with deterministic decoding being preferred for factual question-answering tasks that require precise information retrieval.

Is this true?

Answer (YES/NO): NO